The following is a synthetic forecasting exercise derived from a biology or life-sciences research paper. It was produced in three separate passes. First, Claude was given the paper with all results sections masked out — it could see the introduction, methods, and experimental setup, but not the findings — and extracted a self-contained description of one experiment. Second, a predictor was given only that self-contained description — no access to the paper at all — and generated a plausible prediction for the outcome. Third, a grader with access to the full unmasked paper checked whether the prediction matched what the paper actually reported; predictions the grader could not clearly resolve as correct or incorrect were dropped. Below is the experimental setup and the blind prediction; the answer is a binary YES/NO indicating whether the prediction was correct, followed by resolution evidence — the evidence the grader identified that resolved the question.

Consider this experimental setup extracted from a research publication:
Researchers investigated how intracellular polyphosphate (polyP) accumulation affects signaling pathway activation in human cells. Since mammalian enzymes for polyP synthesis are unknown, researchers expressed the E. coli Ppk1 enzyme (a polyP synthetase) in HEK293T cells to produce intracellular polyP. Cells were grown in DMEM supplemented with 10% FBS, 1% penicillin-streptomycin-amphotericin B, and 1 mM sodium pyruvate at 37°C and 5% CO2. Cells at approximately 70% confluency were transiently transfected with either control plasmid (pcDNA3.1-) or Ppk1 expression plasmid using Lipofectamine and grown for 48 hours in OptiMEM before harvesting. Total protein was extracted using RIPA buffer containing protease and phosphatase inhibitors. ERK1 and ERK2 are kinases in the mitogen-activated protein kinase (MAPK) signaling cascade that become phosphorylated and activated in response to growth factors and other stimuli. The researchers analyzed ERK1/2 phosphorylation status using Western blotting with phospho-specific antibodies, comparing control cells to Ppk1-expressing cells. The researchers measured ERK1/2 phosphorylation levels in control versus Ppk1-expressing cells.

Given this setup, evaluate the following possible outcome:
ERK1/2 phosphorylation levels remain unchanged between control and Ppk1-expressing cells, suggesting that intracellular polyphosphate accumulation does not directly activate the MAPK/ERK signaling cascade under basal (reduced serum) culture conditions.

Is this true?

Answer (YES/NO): NO